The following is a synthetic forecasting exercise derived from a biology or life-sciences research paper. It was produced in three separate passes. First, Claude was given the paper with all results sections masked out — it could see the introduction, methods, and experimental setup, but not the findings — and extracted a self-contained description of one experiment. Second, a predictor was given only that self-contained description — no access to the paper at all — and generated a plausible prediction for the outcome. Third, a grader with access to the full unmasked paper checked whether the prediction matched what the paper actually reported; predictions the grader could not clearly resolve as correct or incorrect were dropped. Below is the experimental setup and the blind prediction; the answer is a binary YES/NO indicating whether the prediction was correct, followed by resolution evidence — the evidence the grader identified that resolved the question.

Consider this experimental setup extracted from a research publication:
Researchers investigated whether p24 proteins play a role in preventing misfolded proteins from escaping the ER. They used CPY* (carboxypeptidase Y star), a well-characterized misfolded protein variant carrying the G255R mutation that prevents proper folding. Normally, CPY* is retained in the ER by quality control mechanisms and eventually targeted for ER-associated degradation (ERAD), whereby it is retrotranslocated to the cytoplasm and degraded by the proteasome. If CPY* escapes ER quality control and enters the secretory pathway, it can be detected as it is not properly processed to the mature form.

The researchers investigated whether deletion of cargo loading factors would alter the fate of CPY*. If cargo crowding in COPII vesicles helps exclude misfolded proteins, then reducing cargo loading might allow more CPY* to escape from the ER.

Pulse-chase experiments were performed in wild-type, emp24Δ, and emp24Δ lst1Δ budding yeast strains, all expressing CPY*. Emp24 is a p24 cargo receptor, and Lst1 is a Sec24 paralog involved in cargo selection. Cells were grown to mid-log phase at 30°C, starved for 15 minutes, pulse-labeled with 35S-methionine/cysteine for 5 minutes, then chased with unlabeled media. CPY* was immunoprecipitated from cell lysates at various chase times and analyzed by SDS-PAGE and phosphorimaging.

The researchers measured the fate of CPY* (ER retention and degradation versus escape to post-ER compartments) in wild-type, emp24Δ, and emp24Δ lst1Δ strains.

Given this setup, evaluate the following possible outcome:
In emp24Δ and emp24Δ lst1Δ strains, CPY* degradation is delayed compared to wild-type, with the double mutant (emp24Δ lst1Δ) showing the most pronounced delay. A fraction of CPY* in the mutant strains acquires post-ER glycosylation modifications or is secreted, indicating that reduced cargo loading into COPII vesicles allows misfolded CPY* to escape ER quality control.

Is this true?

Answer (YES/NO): NO